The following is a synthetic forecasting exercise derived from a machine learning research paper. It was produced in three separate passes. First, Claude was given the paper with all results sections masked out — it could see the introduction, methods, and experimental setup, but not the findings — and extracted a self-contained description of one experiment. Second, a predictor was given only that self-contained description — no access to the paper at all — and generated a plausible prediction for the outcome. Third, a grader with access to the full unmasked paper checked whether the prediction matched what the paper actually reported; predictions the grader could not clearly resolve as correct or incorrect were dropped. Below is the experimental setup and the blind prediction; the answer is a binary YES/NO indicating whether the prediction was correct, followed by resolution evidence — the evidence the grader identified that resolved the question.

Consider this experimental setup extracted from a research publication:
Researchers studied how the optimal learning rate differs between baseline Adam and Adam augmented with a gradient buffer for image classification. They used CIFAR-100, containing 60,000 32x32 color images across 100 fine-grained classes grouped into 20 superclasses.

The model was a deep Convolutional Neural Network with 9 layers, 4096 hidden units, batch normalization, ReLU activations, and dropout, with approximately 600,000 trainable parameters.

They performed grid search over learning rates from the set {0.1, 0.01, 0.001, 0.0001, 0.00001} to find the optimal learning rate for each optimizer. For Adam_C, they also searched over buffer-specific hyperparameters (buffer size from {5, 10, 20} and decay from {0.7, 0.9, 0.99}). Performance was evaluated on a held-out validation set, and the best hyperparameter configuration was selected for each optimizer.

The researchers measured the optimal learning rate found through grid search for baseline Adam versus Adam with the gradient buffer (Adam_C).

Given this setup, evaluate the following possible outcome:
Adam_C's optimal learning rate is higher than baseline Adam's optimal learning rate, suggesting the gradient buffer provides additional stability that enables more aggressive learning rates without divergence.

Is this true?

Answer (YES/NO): NO